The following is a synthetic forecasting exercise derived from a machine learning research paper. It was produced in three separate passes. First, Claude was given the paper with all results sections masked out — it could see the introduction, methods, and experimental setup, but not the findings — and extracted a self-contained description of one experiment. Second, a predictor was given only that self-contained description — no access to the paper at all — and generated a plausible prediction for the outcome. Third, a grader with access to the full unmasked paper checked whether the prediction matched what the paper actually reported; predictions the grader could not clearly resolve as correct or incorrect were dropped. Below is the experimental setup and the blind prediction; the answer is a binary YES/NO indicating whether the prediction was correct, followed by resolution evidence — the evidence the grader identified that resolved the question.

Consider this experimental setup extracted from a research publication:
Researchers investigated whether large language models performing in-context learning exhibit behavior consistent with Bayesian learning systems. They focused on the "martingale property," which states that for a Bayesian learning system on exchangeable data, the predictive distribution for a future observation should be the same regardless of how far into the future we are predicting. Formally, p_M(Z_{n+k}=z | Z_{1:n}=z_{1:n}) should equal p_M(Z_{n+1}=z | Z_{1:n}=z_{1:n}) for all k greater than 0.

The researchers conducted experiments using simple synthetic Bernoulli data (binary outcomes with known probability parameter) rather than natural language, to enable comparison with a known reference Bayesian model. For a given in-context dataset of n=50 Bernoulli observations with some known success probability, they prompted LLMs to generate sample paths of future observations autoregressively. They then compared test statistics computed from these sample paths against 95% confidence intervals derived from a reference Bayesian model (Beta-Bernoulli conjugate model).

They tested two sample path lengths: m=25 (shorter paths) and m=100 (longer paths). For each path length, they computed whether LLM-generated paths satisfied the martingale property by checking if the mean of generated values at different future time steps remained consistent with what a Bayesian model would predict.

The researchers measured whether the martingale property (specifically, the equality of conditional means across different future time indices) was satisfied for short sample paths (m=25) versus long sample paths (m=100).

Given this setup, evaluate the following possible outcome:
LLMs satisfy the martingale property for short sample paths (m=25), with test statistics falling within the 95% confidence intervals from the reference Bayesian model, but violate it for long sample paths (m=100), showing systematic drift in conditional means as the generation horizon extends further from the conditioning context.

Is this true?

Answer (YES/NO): YES